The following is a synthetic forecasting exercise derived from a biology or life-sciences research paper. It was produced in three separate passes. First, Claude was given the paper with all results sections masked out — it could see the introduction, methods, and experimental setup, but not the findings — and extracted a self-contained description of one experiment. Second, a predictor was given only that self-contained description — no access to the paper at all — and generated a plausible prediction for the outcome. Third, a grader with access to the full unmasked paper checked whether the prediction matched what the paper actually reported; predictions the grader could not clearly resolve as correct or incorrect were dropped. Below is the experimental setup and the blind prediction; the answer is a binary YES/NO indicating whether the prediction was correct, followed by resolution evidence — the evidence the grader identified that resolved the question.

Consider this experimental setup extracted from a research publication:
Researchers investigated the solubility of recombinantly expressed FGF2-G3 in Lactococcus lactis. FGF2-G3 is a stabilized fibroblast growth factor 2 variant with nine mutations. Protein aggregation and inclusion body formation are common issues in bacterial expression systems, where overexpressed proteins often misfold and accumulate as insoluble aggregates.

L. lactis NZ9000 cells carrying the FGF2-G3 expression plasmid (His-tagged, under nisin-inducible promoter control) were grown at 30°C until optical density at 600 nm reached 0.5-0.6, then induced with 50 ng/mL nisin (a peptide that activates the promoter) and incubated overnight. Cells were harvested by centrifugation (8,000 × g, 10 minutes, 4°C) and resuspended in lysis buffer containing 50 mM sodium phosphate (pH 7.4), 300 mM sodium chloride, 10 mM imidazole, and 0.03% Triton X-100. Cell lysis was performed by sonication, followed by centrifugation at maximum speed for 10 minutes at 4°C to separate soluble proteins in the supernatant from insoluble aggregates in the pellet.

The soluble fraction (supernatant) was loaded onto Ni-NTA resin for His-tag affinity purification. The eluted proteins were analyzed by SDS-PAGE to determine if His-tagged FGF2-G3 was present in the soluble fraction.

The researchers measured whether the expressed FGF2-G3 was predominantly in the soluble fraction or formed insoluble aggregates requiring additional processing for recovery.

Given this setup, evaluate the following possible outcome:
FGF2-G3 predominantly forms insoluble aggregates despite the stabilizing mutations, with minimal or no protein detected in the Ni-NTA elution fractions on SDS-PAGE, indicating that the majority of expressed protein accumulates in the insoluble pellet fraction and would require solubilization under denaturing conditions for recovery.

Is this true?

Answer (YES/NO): NO